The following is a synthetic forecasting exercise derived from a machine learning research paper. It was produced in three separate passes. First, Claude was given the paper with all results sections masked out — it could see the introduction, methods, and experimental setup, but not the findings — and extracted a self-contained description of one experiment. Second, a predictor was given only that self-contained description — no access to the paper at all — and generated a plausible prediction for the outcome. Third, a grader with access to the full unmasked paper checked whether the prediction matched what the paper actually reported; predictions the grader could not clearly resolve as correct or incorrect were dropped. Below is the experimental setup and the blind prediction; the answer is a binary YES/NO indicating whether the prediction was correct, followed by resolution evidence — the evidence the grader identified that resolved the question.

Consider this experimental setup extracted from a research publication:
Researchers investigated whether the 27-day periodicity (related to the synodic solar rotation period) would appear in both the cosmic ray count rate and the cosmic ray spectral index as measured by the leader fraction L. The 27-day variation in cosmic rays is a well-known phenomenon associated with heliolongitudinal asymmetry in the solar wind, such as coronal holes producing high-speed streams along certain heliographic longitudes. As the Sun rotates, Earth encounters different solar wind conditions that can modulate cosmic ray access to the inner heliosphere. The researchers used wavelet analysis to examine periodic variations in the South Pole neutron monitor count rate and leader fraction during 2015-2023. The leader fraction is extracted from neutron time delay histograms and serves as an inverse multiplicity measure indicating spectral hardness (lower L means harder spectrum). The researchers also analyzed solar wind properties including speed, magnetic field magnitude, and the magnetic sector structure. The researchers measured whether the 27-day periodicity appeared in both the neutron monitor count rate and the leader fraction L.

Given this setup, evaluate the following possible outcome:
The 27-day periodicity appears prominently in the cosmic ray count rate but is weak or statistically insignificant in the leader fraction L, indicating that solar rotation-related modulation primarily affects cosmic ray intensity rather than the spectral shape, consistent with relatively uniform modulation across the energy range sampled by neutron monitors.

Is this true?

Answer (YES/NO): NO